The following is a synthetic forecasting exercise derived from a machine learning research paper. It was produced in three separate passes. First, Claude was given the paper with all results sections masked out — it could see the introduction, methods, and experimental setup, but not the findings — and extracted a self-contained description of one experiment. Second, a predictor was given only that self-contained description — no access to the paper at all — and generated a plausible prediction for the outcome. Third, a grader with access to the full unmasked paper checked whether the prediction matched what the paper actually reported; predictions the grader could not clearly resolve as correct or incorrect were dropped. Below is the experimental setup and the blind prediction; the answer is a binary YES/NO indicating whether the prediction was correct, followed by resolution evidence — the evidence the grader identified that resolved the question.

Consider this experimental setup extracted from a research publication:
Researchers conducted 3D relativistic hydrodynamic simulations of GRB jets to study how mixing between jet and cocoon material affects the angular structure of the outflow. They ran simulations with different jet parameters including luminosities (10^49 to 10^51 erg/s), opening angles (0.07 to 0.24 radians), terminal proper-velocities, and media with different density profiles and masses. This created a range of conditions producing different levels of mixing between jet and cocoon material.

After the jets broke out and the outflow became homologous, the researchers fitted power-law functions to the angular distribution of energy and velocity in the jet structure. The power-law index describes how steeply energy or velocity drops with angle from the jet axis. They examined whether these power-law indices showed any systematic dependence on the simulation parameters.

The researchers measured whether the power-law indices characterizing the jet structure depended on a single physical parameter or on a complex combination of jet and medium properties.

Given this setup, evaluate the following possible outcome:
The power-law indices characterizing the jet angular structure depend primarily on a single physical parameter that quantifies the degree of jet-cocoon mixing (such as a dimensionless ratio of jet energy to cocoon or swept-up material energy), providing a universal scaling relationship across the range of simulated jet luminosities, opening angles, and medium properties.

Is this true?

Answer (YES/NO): YES